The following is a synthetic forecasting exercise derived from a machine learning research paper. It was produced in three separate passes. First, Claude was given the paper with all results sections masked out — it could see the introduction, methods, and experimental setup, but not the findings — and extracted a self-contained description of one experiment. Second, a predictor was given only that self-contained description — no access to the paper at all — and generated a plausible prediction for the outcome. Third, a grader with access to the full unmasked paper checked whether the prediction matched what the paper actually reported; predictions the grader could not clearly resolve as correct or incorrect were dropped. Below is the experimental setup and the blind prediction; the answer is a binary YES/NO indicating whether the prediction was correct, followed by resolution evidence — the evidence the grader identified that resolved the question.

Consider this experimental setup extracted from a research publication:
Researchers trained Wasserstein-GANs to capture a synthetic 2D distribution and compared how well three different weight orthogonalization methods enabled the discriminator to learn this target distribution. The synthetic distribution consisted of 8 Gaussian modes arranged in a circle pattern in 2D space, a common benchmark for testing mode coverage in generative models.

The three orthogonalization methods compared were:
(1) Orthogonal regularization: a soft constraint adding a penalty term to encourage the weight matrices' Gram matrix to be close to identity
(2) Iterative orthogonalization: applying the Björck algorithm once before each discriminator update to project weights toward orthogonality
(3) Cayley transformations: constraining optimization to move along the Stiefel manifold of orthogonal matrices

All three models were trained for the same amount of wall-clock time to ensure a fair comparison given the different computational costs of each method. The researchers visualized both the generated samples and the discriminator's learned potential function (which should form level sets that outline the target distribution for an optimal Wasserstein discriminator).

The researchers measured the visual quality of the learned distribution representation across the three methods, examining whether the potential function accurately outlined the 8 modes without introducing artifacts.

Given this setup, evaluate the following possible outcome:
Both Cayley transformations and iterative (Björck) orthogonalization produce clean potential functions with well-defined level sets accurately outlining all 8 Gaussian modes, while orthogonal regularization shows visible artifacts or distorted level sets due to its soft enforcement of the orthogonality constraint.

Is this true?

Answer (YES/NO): NO